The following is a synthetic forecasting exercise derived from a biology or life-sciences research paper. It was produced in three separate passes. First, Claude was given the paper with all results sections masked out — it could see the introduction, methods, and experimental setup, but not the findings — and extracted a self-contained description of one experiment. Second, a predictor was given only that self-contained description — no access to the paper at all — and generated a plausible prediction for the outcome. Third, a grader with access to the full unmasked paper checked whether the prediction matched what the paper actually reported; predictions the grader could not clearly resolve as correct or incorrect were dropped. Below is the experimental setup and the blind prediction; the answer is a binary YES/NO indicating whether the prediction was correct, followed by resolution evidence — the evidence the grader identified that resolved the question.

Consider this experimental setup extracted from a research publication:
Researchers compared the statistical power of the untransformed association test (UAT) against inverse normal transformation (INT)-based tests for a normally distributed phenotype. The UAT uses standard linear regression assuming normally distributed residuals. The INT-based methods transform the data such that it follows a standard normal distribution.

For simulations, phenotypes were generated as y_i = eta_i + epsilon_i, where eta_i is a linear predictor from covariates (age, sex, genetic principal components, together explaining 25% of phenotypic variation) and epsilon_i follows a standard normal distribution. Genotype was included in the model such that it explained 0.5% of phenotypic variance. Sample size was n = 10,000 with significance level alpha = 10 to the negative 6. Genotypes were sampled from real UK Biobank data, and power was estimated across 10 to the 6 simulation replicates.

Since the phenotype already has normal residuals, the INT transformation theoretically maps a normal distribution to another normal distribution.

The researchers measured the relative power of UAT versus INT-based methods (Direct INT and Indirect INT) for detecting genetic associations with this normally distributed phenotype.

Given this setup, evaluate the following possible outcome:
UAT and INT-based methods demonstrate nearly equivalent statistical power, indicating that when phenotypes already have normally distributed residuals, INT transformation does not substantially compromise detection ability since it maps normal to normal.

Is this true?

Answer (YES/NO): YES